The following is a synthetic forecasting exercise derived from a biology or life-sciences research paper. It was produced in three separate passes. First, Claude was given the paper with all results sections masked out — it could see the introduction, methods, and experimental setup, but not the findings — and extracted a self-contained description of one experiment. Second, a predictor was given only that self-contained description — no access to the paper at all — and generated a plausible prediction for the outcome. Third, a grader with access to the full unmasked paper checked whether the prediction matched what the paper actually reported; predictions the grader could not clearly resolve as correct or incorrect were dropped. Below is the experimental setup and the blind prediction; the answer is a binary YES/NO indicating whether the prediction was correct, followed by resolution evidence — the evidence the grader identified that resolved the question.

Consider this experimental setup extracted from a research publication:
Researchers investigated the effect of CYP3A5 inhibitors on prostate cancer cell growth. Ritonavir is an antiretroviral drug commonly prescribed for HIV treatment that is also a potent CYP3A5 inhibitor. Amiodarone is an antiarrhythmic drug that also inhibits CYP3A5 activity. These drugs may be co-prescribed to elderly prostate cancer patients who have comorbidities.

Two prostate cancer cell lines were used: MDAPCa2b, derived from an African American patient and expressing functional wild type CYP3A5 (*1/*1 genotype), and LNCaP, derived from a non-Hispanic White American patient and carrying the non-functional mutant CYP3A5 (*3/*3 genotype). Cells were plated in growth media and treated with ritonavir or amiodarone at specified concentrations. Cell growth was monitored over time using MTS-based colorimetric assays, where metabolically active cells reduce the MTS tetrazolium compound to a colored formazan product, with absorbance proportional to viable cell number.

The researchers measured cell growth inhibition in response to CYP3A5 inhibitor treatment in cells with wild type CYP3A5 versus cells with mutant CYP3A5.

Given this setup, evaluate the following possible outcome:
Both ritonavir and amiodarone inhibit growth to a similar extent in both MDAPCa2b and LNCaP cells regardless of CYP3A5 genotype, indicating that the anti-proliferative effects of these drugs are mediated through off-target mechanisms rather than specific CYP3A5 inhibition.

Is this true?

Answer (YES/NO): NO